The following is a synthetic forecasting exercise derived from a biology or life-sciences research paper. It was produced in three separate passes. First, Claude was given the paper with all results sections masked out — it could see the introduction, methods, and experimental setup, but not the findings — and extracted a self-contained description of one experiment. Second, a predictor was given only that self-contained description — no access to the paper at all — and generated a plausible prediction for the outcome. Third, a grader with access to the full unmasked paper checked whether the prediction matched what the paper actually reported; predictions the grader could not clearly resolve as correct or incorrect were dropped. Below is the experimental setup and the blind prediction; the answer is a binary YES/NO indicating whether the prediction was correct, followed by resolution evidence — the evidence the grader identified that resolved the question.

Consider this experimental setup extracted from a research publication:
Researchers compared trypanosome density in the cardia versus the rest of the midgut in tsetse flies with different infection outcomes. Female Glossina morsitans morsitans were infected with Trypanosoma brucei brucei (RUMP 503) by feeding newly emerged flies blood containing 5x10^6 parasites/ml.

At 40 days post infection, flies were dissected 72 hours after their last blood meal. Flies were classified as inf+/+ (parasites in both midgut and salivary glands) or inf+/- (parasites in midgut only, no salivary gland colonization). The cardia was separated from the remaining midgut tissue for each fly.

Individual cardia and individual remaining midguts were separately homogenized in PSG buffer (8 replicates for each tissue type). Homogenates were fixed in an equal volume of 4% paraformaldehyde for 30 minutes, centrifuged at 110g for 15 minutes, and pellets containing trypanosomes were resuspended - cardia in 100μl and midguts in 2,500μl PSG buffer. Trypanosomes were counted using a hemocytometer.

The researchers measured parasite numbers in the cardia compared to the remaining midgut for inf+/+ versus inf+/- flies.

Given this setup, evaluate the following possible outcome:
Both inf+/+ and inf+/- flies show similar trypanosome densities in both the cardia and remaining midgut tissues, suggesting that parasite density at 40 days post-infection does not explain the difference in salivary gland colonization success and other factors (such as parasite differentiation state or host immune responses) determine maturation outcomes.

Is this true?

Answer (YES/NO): NO